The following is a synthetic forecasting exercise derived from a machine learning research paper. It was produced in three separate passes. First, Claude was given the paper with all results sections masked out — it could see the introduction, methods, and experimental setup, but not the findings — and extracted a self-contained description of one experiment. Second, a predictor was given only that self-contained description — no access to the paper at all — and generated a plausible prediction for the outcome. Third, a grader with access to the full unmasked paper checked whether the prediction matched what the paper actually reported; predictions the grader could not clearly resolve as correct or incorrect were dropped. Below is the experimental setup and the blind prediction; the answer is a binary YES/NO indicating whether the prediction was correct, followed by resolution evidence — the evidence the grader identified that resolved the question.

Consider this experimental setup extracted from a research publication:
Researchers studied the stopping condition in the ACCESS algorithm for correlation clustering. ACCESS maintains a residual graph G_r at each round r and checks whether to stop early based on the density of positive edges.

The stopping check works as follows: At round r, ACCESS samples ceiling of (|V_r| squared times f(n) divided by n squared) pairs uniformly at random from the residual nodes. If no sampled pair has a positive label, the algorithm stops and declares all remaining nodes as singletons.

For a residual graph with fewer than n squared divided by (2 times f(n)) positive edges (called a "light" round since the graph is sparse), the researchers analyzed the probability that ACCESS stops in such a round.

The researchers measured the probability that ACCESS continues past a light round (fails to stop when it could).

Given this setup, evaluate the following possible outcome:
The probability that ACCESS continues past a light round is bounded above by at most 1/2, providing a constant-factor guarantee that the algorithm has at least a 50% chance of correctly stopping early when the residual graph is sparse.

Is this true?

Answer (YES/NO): NO